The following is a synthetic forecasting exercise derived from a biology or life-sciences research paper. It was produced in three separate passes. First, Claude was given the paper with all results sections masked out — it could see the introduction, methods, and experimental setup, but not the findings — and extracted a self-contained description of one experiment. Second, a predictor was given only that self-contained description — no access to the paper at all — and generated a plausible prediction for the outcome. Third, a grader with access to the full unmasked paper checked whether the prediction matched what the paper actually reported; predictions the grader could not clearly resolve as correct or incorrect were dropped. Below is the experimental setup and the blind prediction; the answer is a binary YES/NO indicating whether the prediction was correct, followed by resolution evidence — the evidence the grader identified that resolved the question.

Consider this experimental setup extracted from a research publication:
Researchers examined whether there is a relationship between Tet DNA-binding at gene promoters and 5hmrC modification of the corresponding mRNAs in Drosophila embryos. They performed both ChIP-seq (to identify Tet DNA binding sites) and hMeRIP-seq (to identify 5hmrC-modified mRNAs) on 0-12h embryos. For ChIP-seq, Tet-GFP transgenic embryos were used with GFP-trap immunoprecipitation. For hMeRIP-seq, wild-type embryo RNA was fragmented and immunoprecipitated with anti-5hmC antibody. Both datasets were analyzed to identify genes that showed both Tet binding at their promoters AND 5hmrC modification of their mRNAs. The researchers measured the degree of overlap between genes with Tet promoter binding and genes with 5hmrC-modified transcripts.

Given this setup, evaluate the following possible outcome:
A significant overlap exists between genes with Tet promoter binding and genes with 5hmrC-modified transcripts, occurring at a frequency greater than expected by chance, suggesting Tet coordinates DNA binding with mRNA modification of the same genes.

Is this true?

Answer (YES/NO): YES